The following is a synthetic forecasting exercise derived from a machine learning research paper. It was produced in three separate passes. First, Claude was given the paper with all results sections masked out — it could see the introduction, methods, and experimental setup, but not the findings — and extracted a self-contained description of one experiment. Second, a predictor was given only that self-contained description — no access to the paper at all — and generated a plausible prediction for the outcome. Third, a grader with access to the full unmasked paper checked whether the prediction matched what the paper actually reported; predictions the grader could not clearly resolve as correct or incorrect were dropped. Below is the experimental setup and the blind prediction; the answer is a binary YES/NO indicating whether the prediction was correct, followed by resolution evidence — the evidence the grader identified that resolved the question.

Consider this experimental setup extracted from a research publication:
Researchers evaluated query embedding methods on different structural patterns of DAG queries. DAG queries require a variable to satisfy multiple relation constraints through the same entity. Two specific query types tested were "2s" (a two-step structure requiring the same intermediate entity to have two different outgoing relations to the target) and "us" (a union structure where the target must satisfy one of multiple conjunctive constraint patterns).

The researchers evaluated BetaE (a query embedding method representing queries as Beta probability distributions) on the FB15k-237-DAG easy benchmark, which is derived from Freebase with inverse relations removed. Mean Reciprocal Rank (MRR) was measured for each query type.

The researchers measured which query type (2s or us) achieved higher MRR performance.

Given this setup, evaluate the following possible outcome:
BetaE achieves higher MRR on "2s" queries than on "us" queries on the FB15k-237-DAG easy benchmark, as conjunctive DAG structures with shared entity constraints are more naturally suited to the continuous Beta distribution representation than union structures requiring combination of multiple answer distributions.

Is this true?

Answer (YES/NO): YES